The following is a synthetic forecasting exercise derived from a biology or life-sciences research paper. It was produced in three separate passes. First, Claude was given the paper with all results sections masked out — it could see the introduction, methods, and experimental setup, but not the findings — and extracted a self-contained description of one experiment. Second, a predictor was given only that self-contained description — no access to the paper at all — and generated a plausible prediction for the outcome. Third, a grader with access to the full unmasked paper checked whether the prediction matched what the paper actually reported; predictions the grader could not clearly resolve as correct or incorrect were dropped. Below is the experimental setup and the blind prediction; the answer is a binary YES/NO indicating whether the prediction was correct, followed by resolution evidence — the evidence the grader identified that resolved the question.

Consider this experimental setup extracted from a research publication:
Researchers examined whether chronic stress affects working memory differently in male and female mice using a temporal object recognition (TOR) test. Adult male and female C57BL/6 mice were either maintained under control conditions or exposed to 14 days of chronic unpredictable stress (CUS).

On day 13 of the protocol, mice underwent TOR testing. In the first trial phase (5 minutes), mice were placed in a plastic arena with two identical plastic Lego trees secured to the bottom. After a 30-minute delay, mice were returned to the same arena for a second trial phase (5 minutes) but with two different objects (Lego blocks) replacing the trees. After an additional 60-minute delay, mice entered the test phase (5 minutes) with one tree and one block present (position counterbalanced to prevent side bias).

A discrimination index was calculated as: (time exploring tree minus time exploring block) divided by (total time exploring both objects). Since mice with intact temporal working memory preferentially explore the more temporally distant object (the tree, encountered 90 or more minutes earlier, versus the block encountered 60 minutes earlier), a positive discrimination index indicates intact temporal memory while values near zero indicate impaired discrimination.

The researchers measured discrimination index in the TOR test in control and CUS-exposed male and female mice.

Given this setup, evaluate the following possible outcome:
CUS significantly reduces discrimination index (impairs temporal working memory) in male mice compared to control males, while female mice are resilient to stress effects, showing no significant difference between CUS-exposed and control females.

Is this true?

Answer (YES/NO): YES